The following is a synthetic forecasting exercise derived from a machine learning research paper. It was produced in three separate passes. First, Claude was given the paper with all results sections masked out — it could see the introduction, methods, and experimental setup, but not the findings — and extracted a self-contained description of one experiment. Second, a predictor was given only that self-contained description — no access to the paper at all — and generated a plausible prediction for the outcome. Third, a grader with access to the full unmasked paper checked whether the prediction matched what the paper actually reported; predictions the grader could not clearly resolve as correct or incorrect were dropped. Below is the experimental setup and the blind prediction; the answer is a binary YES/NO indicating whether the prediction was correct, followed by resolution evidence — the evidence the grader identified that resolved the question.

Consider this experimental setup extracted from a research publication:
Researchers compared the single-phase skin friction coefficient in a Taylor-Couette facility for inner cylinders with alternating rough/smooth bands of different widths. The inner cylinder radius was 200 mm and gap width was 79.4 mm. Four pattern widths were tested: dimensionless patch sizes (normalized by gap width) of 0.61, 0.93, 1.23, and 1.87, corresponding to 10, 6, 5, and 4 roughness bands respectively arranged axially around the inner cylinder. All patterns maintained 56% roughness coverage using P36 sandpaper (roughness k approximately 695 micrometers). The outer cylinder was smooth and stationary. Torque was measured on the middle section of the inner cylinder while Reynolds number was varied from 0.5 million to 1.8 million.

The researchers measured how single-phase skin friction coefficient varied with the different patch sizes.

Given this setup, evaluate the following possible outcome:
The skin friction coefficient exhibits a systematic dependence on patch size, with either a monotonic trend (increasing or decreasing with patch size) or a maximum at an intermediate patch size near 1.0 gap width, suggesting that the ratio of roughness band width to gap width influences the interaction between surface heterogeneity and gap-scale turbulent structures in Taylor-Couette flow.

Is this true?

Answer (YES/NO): YES